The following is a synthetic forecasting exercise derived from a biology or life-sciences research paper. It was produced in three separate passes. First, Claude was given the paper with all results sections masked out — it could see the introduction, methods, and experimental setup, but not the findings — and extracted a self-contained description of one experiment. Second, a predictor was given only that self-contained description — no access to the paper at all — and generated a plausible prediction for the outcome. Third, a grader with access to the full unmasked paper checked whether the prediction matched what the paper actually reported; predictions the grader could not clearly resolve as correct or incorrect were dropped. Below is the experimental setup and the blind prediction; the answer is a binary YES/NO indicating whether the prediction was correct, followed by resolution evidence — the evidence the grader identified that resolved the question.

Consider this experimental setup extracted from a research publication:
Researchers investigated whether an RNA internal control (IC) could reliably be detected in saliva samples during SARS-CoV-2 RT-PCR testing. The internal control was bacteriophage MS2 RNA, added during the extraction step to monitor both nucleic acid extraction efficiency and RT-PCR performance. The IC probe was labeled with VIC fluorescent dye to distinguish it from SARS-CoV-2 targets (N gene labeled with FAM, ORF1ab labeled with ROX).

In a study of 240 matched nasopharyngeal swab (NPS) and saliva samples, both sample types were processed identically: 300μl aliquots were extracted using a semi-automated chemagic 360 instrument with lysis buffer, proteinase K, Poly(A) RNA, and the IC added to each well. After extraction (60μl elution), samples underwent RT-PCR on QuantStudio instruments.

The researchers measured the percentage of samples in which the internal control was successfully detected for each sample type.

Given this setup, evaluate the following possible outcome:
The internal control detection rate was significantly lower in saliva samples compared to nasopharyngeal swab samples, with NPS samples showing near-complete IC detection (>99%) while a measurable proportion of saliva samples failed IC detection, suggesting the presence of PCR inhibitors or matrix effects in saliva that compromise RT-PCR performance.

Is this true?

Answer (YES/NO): NO